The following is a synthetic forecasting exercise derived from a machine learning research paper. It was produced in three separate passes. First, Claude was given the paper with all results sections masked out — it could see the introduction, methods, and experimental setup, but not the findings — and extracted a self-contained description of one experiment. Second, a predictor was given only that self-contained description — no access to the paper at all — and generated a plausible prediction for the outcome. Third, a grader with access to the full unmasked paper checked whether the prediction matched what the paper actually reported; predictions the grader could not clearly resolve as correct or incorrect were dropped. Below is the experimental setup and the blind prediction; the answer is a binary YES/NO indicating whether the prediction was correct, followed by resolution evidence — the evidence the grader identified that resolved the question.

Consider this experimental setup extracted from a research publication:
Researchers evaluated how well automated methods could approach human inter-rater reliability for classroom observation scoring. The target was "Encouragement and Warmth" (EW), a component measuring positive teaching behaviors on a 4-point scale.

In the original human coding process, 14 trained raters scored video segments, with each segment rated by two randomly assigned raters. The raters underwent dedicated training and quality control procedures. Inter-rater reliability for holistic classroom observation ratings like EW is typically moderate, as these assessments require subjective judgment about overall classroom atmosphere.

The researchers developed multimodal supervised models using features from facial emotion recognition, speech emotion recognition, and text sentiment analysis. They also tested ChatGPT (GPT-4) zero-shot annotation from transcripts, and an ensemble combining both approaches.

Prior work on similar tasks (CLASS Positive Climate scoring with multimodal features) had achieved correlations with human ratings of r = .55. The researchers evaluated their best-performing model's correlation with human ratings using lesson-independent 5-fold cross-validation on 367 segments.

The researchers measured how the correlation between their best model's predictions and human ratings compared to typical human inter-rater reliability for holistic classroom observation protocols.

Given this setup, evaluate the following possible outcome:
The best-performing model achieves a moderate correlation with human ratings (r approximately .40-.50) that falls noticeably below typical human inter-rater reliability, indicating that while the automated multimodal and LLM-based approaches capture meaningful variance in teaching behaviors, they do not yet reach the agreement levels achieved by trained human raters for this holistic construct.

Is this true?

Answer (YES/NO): NO